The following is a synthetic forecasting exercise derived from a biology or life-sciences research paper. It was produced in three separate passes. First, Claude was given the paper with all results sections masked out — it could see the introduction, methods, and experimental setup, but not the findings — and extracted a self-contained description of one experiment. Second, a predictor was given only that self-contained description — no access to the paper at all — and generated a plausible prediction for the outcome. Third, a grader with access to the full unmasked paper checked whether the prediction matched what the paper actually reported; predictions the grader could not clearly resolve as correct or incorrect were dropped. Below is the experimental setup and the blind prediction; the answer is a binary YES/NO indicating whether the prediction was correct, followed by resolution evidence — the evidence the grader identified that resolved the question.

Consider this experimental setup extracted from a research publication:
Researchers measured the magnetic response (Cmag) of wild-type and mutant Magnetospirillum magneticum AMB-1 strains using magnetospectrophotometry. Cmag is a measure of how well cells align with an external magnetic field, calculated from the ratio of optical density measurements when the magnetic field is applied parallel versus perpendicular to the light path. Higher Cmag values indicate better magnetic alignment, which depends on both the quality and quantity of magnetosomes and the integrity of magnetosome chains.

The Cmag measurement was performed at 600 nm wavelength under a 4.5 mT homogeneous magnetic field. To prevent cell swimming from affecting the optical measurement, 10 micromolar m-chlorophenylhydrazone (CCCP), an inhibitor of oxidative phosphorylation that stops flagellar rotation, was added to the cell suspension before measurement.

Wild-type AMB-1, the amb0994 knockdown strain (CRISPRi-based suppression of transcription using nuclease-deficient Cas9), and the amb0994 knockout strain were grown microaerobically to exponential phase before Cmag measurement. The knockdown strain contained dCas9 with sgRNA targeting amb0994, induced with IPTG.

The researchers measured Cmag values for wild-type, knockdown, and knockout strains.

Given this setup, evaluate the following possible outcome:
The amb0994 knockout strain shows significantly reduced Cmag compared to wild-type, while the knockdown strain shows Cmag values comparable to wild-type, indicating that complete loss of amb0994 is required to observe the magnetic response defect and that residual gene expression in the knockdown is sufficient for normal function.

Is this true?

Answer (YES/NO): NO